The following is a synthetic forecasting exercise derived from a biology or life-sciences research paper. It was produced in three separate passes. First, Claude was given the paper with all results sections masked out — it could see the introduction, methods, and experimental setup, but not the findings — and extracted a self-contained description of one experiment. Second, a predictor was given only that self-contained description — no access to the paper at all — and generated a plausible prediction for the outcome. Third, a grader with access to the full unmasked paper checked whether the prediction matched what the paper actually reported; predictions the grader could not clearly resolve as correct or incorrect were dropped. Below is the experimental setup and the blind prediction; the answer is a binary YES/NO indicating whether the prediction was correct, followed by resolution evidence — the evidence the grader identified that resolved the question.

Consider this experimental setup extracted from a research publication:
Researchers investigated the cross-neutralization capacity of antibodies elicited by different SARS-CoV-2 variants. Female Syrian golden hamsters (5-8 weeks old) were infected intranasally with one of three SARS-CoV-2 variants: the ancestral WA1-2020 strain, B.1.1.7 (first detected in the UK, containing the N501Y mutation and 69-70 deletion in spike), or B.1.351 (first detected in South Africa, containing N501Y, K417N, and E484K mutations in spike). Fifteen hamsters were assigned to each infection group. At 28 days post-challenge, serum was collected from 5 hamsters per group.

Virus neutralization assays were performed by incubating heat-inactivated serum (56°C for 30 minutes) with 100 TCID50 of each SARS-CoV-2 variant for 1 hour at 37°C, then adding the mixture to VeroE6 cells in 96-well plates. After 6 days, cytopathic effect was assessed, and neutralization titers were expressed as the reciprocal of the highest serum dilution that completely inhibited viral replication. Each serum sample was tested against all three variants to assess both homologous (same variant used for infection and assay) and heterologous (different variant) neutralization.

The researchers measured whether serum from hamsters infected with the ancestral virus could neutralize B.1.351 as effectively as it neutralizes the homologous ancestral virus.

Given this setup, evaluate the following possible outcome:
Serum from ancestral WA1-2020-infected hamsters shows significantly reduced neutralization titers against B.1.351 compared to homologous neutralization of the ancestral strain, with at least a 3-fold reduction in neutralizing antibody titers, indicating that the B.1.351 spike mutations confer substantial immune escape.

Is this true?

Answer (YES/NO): YES